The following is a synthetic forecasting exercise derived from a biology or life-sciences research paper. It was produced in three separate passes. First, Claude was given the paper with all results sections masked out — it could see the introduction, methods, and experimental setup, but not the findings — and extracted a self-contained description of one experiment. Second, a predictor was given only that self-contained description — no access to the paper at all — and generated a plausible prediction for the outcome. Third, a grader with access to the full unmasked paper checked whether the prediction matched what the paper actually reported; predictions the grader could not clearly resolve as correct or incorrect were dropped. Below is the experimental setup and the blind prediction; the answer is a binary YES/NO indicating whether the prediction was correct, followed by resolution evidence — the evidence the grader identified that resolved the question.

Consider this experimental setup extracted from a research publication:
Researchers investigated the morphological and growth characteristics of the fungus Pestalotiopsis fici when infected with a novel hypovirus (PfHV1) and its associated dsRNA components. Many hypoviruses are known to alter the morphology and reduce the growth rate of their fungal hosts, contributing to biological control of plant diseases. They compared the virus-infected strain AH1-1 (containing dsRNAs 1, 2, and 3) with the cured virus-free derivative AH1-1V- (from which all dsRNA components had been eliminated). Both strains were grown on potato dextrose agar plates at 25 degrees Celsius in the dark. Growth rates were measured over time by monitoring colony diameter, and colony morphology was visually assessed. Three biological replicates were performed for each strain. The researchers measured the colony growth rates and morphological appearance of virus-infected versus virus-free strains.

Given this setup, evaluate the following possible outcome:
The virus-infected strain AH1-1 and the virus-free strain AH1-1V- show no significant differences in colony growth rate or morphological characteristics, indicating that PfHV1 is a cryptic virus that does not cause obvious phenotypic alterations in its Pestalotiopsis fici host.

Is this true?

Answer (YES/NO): YES